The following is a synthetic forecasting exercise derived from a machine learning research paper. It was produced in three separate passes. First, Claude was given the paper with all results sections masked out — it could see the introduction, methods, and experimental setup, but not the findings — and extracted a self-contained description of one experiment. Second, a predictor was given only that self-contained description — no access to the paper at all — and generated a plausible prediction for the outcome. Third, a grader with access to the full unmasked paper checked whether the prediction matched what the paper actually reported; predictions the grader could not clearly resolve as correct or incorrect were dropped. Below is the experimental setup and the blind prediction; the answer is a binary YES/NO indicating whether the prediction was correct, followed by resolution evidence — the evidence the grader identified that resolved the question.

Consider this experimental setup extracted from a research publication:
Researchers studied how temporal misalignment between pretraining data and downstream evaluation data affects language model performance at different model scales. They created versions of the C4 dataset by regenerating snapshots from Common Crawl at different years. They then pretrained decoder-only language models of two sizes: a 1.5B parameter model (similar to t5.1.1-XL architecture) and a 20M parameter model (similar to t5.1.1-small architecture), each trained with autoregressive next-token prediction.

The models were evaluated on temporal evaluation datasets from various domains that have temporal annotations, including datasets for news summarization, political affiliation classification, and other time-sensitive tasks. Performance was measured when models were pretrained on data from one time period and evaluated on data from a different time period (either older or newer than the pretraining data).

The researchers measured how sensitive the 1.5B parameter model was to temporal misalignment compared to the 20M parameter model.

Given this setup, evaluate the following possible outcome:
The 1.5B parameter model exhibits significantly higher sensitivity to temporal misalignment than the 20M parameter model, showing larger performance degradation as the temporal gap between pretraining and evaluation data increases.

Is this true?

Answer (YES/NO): YES